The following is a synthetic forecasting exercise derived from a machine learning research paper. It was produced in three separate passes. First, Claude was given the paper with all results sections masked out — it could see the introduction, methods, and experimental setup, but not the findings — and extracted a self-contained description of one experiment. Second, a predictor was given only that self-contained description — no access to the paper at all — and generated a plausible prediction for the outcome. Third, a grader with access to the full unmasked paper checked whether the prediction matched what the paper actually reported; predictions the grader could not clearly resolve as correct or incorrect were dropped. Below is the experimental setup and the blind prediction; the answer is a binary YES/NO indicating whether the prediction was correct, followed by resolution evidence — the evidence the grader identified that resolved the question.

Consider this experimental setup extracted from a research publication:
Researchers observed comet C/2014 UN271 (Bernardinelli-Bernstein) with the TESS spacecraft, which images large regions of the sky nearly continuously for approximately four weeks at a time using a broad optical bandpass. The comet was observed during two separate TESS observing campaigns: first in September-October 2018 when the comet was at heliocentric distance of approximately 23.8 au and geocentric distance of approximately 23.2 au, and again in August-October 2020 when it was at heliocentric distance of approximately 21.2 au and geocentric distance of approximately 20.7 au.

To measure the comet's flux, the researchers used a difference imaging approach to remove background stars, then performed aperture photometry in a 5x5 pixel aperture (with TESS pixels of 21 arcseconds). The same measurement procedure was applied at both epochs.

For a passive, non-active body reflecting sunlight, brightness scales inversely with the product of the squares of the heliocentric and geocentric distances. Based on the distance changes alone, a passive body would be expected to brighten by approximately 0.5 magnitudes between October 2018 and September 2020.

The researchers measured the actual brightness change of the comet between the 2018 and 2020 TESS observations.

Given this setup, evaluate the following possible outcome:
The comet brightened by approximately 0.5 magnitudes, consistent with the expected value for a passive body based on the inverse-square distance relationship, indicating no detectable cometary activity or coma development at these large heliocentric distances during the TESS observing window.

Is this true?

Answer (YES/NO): NO